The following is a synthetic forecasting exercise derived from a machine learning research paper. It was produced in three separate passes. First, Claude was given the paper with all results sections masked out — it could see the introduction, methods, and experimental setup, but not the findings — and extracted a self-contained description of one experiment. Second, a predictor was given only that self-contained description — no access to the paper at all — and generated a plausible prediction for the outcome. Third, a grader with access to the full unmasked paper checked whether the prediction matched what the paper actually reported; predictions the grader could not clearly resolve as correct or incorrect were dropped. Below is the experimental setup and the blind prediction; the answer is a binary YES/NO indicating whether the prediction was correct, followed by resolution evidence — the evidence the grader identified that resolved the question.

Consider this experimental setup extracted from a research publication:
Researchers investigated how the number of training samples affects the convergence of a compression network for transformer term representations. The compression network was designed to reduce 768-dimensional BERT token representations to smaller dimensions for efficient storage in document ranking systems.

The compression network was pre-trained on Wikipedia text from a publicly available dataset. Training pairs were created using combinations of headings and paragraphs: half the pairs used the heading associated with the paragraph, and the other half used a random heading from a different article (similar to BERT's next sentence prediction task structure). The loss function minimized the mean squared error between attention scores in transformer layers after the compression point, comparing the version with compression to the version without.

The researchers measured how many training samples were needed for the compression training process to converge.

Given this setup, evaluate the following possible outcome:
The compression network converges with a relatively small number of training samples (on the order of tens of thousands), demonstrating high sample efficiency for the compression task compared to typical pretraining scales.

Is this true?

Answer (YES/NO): NO